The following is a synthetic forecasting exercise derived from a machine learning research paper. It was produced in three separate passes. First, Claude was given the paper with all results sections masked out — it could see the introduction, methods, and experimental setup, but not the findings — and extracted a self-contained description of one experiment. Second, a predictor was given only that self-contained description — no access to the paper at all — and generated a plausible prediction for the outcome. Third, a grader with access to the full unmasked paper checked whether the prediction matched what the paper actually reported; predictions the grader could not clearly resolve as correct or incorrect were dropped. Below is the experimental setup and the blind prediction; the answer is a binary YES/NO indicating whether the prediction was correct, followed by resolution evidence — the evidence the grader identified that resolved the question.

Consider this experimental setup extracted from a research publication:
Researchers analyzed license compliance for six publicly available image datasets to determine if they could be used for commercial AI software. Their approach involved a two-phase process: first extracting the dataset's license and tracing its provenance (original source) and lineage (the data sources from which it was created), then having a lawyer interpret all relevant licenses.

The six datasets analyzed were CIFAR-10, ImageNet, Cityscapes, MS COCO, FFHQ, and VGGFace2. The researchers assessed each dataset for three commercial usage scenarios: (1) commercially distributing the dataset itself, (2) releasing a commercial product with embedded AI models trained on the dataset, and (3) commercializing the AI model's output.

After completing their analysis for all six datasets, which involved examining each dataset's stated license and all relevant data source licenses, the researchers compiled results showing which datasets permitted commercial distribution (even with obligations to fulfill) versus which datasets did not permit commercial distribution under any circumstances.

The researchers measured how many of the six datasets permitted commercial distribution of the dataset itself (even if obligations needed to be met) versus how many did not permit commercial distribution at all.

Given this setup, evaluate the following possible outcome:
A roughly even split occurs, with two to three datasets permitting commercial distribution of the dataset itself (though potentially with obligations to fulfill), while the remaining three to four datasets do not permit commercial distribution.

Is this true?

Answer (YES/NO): YES